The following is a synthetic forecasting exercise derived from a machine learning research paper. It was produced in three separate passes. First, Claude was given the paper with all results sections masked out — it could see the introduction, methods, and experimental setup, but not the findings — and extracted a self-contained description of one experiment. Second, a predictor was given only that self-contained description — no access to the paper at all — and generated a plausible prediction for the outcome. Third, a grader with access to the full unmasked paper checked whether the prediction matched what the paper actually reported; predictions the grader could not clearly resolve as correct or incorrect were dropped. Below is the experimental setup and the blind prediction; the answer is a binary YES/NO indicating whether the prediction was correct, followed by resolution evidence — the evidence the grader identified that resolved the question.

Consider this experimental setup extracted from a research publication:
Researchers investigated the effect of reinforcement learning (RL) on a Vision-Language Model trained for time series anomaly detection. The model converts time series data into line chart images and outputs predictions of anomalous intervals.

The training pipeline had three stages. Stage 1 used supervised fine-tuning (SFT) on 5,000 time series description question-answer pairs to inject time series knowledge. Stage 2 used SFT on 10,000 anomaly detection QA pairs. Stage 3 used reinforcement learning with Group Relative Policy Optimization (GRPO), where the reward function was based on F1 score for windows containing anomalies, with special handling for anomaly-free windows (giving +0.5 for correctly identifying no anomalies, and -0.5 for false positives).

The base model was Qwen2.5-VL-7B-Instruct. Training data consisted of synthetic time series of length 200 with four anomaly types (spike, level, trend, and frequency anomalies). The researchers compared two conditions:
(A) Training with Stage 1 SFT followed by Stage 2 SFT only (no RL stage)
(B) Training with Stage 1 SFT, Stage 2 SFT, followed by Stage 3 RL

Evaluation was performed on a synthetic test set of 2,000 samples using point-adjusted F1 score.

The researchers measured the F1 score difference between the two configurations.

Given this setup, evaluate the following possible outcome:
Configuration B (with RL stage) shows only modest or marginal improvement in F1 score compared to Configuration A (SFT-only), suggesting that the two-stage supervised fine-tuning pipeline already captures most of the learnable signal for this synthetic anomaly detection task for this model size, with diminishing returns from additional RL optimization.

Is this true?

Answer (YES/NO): NO